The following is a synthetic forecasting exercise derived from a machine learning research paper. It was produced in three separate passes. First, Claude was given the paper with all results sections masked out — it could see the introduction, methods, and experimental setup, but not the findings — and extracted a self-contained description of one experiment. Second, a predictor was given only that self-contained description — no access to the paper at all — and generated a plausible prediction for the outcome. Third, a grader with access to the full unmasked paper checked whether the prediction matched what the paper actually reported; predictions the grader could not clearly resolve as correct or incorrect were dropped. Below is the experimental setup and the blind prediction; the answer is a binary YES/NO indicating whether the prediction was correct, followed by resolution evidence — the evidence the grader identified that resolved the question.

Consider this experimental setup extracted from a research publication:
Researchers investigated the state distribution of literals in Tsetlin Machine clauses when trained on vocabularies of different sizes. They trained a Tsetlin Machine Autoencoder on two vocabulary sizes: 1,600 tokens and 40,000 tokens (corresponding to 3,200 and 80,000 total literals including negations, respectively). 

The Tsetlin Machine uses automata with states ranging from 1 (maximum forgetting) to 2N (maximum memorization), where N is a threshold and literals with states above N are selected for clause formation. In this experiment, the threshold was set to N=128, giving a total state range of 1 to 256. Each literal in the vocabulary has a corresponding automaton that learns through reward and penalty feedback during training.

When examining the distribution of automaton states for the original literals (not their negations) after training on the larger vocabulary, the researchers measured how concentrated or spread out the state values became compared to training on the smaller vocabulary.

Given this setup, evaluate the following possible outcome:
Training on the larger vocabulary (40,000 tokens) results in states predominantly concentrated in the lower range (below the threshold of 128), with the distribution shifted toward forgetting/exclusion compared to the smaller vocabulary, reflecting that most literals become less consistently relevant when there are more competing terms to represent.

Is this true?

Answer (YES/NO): YES